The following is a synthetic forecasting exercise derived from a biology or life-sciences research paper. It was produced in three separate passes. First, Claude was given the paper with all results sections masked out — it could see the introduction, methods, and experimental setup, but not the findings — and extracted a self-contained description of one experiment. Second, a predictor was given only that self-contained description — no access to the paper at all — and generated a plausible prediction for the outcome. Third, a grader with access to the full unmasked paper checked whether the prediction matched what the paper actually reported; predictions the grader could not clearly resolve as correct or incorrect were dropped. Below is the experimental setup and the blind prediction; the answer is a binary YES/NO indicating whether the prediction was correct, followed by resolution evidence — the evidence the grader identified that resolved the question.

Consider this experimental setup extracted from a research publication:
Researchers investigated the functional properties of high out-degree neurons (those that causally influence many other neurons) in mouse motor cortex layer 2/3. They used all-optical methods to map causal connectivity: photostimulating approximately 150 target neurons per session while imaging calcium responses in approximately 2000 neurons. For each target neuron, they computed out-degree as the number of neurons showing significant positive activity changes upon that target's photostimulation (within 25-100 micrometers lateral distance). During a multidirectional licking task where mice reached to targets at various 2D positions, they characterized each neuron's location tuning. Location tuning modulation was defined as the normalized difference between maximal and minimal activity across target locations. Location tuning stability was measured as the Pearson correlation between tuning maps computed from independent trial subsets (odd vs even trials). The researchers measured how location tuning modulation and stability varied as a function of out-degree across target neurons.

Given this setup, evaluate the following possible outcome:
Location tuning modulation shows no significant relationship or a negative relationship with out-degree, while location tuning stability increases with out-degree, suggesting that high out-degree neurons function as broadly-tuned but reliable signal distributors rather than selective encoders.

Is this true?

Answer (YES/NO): NO